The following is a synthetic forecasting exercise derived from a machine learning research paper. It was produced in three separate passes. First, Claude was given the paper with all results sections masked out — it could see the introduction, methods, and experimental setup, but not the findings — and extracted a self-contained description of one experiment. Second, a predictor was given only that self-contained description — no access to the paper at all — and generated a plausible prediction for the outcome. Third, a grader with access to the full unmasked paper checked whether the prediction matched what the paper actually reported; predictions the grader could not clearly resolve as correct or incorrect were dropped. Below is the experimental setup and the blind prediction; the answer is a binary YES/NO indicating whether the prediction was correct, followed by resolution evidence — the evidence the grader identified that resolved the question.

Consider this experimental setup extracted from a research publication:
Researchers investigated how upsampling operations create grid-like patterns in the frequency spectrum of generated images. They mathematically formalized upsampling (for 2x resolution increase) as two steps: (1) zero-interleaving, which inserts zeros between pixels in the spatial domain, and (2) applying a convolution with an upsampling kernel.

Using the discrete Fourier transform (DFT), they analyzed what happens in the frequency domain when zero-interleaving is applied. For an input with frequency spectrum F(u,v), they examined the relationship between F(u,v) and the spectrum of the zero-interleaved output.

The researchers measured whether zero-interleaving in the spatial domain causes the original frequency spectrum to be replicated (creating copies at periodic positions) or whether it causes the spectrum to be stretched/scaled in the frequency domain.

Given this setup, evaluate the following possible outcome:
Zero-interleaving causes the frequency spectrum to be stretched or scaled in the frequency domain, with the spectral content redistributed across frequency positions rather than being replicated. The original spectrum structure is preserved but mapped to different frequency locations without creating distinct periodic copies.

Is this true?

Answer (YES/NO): NO